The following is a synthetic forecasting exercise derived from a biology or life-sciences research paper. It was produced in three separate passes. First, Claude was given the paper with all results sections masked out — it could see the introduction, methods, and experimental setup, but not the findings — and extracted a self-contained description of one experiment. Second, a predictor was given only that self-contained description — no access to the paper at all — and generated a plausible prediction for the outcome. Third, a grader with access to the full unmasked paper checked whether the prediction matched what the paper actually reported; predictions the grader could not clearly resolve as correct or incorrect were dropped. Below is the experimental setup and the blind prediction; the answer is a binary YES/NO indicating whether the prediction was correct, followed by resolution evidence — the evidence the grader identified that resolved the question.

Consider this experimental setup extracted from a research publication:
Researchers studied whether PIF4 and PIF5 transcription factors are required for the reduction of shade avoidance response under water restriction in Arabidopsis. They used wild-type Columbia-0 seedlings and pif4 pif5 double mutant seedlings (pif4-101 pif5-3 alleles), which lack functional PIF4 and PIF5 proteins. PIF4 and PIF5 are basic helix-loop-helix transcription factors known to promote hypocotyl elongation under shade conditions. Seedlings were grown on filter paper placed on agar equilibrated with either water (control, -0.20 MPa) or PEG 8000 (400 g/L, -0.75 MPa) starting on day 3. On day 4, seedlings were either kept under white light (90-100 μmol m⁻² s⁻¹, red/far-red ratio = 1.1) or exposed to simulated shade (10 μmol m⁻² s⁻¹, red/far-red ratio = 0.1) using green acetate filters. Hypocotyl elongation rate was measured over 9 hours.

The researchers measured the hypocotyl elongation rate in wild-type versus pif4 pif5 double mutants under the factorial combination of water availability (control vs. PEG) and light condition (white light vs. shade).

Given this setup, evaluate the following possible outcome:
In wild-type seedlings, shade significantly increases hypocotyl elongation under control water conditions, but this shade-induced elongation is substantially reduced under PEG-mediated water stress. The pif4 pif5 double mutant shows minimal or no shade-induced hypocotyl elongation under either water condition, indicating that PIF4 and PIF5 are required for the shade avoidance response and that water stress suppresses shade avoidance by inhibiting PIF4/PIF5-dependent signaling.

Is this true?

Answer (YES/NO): YES